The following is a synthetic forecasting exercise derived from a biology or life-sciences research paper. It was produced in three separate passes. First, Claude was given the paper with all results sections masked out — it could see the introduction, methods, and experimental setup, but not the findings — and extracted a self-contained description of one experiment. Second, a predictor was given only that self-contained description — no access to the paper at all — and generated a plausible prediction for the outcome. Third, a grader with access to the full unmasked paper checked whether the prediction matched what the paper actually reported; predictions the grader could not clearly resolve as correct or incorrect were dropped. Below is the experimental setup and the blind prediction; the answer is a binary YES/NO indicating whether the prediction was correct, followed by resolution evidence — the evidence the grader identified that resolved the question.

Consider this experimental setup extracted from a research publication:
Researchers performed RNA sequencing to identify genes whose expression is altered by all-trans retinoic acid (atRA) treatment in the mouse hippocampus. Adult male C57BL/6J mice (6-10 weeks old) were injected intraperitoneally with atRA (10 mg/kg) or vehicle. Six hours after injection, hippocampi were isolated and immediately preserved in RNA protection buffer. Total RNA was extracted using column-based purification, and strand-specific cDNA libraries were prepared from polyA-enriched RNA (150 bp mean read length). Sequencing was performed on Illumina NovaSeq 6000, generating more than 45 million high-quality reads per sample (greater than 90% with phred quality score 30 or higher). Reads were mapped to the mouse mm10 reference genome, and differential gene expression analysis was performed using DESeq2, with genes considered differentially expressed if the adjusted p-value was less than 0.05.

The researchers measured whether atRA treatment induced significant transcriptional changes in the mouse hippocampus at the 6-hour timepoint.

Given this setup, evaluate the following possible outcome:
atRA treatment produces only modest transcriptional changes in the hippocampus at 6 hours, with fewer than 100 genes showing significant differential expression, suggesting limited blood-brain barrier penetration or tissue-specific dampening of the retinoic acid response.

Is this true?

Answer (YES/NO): NO